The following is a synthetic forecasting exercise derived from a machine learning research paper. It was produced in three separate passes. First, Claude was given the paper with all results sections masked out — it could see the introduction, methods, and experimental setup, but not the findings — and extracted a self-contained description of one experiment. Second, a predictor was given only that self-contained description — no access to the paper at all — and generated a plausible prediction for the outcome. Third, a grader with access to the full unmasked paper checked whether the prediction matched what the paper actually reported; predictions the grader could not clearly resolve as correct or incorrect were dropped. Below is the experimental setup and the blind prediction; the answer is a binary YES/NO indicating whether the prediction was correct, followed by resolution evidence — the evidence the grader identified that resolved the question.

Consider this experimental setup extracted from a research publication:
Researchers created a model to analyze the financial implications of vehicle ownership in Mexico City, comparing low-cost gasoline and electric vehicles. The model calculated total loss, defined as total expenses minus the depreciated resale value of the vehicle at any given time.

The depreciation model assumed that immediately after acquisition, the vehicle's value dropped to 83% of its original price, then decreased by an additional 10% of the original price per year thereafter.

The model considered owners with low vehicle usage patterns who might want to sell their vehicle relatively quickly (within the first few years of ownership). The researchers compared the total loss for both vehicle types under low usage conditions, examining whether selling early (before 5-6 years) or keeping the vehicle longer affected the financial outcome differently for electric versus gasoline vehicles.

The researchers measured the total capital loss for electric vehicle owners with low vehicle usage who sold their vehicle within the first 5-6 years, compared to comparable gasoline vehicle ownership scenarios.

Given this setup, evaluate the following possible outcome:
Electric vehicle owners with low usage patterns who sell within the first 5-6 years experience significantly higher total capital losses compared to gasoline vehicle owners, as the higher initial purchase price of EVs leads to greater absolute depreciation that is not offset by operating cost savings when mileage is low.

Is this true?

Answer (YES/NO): NO